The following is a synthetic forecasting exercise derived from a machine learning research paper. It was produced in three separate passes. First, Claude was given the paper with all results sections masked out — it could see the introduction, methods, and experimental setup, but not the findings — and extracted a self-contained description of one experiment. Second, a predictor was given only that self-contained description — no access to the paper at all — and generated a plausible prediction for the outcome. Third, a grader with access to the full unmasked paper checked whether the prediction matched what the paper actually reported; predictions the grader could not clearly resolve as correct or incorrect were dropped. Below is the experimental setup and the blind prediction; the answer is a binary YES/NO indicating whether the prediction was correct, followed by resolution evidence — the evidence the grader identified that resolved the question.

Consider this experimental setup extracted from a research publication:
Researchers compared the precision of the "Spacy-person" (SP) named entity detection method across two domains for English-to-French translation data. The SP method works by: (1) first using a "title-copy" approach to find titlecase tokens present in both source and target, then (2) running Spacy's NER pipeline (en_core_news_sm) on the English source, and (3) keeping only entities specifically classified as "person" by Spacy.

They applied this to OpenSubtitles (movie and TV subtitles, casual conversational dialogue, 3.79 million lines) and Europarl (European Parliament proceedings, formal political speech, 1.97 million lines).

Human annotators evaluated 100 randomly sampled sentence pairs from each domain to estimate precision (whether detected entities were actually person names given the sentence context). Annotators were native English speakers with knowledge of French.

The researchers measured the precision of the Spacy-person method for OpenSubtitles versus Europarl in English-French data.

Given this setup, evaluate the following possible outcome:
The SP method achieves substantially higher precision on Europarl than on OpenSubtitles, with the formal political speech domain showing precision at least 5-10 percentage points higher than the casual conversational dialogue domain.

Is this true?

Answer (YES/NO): NO